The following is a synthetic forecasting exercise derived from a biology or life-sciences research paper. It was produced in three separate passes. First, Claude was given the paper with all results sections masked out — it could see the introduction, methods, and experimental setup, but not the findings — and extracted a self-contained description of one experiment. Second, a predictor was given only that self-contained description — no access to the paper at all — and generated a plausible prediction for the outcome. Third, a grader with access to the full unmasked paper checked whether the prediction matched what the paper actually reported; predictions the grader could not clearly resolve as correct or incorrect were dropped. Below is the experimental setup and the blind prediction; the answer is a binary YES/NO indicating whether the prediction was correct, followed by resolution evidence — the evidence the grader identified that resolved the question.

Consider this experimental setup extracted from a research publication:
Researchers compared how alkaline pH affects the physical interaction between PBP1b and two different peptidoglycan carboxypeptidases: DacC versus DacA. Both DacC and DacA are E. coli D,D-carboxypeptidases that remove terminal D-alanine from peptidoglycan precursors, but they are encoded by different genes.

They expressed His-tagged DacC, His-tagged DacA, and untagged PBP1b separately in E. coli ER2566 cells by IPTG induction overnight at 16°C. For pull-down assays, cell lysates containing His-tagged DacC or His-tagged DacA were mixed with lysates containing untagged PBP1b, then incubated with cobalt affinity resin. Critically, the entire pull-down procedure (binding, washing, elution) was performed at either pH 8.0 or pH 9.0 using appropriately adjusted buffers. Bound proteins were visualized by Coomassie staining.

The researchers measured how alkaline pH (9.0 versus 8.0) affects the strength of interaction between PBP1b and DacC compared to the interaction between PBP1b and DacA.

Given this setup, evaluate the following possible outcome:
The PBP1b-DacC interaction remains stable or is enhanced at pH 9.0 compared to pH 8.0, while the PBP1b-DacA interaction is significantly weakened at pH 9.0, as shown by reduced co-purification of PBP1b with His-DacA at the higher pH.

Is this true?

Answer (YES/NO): NO